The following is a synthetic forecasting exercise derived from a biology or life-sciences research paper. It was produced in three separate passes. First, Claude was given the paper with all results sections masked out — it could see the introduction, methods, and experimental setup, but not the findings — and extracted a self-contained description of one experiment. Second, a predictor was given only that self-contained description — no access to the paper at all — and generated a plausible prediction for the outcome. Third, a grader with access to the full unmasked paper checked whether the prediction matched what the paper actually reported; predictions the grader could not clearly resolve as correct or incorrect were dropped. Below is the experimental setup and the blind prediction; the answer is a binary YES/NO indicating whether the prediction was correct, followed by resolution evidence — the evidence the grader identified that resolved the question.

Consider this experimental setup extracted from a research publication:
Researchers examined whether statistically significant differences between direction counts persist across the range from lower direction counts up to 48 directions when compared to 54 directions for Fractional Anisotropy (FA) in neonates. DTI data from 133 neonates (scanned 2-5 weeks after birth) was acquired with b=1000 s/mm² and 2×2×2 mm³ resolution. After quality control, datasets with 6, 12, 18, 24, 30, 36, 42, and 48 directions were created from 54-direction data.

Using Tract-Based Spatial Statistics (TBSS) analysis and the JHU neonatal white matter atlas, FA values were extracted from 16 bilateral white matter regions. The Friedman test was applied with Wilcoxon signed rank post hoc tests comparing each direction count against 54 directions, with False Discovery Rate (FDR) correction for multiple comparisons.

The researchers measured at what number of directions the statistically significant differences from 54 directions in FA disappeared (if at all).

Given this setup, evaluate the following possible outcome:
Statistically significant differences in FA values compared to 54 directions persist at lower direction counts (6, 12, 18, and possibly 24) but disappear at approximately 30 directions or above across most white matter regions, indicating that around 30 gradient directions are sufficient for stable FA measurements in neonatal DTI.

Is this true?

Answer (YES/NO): NO